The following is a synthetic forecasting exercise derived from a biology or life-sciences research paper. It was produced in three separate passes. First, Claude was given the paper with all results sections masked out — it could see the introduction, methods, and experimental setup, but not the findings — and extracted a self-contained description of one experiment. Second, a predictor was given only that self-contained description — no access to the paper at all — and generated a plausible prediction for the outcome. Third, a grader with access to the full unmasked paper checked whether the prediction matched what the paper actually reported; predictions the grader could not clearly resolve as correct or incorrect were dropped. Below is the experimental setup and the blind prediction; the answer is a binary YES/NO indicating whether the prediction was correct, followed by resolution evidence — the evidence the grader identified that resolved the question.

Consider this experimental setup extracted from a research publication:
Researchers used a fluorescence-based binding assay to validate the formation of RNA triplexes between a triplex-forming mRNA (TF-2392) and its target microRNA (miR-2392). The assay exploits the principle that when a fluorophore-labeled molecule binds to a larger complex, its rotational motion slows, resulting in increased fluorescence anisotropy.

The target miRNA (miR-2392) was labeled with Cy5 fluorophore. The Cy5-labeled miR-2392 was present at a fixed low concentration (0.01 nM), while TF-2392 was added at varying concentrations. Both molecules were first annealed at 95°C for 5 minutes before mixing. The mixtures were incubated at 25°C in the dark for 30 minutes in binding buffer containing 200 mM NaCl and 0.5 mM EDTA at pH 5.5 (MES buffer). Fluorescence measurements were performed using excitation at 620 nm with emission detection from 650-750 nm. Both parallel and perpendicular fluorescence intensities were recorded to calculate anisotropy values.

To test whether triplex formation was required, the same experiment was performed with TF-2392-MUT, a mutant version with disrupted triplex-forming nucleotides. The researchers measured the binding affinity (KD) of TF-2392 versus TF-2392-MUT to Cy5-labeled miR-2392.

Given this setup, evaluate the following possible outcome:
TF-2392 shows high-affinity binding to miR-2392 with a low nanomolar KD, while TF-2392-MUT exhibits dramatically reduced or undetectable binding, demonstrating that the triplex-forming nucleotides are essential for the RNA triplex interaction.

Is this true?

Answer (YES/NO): NO